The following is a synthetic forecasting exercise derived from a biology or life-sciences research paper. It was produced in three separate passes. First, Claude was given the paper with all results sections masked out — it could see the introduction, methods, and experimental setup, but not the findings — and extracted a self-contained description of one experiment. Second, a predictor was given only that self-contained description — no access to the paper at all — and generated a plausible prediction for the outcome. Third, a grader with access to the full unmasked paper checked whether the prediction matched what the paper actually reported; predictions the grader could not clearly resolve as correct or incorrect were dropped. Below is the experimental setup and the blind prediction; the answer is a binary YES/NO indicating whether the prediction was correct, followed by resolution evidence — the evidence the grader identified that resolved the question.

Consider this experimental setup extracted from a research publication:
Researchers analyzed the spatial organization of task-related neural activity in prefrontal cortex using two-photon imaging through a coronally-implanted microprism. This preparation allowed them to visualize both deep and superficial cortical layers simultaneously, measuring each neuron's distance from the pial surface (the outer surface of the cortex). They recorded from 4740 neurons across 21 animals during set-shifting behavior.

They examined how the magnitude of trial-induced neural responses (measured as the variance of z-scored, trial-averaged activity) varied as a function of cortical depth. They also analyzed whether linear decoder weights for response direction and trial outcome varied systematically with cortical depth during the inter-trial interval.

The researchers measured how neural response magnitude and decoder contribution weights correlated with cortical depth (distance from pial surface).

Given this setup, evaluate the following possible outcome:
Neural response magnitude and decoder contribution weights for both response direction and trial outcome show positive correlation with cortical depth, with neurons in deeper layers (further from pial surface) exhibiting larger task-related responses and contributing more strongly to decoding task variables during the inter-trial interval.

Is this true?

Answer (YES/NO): YES